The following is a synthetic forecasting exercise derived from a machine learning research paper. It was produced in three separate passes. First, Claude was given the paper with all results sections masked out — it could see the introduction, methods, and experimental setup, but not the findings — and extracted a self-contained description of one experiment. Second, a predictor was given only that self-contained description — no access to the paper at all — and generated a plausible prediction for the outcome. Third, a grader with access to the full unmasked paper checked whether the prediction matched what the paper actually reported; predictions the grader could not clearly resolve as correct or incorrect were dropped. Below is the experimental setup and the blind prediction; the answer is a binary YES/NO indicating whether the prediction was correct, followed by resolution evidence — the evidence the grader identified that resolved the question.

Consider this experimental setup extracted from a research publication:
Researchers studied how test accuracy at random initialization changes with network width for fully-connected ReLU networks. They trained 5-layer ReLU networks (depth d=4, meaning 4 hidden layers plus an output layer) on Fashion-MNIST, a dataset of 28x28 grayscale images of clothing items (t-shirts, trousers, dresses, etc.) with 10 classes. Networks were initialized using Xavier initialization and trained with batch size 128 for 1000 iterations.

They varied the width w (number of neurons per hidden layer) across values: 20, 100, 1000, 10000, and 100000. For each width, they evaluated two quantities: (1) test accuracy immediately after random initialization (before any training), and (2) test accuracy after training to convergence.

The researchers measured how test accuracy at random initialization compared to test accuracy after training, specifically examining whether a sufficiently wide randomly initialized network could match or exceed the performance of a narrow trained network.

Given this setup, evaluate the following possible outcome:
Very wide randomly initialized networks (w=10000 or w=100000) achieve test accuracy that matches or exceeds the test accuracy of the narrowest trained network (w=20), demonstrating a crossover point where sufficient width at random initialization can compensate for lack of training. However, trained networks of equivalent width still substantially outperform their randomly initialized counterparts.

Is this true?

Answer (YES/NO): NO